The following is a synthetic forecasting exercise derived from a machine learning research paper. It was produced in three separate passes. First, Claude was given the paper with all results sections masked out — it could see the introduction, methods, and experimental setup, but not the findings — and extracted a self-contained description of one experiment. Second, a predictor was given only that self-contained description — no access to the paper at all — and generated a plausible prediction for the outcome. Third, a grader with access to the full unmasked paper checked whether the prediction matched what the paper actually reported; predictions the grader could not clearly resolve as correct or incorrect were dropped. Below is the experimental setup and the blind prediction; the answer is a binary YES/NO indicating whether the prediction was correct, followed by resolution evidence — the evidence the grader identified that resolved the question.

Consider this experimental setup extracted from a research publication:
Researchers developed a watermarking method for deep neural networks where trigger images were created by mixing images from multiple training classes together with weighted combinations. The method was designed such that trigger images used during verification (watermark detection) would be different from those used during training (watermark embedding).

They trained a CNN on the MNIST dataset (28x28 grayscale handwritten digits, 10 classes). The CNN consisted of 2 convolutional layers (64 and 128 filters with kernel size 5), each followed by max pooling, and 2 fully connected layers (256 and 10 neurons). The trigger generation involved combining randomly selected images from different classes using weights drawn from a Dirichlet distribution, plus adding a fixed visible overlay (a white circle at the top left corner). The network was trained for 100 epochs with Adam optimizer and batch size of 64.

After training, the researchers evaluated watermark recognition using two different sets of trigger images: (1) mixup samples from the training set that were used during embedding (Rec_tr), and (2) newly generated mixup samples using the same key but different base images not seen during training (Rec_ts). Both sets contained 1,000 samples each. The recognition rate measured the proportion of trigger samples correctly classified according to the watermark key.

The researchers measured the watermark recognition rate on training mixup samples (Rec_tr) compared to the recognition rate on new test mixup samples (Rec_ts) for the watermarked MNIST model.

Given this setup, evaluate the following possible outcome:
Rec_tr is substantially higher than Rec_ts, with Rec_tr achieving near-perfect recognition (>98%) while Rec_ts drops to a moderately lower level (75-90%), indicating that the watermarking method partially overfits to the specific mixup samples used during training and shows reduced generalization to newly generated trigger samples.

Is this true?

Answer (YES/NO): NO